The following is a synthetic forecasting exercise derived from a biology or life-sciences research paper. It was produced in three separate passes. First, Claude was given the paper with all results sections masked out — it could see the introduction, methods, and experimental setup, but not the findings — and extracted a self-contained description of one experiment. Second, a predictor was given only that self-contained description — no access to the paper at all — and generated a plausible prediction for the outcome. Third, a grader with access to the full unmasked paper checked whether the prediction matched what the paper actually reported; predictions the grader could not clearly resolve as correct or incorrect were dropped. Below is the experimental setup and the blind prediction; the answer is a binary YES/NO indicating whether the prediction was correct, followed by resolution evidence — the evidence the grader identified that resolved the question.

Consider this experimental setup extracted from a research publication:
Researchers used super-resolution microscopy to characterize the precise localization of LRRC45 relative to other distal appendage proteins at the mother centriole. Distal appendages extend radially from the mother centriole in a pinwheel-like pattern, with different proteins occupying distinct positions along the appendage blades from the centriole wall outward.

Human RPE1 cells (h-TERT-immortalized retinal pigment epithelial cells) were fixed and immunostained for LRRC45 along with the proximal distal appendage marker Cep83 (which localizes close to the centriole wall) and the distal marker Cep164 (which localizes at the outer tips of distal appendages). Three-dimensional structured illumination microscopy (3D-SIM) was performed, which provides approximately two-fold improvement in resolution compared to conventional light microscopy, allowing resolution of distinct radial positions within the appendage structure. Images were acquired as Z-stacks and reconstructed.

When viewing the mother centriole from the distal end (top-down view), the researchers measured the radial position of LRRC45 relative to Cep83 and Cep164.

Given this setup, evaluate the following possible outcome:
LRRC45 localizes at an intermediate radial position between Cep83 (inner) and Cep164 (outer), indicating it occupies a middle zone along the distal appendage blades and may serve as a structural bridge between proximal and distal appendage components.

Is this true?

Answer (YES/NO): NO